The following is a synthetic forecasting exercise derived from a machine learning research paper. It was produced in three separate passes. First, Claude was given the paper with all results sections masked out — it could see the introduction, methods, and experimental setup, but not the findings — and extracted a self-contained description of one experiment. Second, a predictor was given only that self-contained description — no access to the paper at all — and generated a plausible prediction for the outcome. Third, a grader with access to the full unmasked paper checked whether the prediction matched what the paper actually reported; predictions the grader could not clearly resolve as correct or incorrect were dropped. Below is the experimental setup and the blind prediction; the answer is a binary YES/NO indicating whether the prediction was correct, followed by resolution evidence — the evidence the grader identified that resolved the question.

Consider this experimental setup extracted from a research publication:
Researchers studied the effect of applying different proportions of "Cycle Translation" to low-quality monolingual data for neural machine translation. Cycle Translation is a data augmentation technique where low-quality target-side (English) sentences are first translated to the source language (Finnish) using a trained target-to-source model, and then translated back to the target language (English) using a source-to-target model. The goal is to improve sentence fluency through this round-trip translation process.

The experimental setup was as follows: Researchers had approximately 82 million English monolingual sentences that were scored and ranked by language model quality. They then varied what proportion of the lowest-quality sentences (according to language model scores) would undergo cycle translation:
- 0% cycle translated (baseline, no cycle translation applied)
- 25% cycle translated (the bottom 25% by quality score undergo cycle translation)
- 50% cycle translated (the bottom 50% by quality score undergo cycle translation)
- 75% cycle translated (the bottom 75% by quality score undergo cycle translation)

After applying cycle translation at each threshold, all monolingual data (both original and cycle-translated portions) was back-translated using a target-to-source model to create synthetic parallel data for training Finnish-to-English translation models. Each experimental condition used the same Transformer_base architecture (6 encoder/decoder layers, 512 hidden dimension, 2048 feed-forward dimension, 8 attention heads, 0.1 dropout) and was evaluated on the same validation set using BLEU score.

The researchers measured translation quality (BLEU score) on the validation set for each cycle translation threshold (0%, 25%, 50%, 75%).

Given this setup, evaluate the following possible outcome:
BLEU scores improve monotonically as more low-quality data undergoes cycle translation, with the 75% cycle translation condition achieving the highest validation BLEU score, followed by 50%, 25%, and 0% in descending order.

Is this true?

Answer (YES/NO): NO